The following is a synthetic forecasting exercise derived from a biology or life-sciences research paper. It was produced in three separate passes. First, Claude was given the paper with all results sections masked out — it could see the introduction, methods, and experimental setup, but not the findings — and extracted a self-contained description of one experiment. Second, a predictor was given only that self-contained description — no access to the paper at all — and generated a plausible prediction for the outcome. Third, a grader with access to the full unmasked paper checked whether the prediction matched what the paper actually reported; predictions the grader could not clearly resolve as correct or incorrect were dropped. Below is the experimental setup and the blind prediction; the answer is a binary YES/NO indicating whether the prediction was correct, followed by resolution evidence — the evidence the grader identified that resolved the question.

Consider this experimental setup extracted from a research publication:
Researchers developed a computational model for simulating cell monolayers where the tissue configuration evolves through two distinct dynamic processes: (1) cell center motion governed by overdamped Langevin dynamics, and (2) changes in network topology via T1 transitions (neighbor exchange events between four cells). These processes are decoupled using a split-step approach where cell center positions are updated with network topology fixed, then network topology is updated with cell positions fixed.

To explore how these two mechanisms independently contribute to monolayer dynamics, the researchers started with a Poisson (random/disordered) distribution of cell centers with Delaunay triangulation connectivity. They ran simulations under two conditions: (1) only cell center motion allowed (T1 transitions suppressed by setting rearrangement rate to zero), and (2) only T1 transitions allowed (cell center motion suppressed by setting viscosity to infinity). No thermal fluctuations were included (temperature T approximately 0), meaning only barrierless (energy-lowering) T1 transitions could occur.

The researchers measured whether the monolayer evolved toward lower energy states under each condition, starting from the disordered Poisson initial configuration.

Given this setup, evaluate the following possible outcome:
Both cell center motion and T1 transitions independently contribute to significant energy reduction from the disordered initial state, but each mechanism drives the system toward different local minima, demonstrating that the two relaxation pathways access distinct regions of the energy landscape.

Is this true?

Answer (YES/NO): YES